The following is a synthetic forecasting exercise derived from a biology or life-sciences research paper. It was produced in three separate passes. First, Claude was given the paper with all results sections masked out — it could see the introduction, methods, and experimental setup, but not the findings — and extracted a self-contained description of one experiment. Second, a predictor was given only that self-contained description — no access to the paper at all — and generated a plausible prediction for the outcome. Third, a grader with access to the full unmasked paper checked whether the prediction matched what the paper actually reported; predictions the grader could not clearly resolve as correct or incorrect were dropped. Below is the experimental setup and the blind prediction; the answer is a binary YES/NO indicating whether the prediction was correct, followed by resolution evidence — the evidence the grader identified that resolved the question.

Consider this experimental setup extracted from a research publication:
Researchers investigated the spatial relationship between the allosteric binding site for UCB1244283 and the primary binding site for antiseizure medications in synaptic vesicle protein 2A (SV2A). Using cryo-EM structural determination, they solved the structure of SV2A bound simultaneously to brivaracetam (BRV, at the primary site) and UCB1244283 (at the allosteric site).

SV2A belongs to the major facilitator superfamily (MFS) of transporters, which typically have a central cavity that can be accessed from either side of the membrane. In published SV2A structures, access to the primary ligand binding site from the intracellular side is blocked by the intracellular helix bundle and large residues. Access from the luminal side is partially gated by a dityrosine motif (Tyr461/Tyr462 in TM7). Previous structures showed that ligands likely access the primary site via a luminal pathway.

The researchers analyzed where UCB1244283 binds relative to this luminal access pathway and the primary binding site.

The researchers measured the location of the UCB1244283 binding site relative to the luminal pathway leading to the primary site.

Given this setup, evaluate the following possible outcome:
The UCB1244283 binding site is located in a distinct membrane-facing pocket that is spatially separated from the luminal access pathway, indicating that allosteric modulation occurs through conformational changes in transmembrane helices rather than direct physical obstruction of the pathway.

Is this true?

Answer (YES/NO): NO